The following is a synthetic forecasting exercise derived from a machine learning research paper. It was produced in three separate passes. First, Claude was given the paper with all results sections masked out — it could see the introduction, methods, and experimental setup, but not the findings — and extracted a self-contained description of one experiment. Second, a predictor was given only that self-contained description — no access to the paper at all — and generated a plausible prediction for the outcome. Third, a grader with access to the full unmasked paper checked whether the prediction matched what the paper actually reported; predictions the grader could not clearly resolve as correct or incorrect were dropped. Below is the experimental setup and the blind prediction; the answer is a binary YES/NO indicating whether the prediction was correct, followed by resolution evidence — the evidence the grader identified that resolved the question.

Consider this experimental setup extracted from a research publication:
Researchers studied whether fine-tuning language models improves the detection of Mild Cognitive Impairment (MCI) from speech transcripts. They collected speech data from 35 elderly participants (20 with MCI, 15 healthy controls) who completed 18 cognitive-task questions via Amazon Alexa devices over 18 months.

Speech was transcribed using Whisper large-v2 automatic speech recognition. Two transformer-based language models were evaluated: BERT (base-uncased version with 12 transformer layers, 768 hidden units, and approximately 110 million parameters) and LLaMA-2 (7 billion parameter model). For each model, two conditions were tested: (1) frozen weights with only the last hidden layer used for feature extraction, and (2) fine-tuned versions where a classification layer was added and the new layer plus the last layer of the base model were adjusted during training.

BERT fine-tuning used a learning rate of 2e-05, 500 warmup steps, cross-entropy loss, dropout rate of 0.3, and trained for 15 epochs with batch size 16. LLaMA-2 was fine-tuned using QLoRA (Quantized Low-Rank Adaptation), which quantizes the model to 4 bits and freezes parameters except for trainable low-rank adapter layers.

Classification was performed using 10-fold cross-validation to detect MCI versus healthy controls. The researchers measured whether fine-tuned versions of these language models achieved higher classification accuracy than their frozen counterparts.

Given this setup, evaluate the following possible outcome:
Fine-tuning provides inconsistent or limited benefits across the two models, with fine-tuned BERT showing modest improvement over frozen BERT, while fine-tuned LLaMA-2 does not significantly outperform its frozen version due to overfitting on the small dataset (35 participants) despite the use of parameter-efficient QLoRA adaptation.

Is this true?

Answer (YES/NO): NO